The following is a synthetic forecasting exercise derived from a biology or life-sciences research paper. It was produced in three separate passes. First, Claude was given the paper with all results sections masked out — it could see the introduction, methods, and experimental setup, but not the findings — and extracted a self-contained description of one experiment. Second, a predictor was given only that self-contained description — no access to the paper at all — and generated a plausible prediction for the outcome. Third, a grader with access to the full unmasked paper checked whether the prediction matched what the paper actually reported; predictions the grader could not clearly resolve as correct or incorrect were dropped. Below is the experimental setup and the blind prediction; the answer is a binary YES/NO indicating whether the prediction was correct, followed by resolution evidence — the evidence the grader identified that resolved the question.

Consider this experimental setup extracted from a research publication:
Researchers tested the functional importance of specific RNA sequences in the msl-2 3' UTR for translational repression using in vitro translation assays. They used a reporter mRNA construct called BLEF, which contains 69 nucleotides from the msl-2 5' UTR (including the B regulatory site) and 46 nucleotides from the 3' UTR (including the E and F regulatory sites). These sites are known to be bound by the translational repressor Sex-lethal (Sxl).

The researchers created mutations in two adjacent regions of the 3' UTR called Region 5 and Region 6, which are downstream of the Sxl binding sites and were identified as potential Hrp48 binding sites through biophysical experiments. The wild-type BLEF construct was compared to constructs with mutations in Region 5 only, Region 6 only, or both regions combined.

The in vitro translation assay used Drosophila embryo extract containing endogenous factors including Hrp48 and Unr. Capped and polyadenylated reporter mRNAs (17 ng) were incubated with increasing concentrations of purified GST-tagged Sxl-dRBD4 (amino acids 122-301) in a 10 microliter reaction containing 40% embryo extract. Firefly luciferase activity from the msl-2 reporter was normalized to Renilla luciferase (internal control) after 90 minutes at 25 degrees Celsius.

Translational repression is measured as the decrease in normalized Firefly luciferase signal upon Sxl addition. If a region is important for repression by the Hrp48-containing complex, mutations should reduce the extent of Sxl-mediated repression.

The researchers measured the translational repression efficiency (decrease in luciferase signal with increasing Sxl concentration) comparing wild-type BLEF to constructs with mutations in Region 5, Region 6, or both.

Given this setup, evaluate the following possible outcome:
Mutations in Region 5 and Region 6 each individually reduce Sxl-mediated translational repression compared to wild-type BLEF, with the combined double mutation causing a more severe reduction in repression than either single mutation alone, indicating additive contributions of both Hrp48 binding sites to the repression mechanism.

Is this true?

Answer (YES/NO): NO